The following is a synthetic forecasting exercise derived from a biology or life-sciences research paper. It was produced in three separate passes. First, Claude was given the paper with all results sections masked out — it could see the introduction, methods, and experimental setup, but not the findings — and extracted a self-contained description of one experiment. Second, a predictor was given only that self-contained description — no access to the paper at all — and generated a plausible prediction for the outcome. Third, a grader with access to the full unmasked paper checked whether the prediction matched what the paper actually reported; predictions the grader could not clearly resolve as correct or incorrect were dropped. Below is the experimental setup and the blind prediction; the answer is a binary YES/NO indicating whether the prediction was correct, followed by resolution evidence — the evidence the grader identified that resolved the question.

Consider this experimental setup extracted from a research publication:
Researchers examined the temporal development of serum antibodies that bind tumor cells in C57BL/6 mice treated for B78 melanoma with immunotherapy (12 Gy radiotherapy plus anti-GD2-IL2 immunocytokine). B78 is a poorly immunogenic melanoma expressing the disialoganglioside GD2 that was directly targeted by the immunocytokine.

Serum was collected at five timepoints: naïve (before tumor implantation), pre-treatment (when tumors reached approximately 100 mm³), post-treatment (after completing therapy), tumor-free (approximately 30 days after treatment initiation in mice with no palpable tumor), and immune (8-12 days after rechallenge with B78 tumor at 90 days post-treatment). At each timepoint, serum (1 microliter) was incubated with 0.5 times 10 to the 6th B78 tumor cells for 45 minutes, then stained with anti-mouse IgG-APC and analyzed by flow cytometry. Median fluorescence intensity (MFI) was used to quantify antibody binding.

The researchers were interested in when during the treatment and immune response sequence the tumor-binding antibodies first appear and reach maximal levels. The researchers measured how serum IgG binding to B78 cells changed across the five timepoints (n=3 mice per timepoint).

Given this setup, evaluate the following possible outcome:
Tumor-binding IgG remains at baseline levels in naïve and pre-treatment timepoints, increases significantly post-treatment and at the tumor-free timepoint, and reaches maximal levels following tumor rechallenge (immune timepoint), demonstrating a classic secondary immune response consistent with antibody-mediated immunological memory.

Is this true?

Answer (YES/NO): NO